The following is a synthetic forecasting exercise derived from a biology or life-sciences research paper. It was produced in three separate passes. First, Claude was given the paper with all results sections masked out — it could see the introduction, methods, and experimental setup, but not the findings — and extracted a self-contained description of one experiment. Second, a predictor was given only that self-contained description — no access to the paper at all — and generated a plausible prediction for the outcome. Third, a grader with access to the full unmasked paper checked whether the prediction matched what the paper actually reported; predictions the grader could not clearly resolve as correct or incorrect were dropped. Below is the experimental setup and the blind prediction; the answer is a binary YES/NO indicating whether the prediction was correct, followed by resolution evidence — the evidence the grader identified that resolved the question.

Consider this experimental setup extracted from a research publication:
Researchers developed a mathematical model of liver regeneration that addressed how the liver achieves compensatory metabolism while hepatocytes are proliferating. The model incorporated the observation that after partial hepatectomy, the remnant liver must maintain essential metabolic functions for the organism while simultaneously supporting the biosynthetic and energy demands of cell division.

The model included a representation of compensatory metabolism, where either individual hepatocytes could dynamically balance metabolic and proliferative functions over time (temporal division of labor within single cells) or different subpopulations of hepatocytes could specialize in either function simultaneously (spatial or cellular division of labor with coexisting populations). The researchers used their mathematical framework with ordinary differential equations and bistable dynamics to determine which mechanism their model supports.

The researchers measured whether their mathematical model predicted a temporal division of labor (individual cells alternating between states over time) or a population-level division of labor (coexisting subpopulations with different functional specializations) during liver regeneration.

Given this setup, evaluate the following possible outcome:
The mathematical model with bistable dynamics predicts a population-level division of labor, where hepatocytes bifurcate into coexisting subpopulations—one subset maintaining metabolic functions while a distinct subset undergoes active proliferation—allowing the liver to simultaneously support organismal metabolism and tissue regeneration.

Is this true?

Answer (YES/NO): YES